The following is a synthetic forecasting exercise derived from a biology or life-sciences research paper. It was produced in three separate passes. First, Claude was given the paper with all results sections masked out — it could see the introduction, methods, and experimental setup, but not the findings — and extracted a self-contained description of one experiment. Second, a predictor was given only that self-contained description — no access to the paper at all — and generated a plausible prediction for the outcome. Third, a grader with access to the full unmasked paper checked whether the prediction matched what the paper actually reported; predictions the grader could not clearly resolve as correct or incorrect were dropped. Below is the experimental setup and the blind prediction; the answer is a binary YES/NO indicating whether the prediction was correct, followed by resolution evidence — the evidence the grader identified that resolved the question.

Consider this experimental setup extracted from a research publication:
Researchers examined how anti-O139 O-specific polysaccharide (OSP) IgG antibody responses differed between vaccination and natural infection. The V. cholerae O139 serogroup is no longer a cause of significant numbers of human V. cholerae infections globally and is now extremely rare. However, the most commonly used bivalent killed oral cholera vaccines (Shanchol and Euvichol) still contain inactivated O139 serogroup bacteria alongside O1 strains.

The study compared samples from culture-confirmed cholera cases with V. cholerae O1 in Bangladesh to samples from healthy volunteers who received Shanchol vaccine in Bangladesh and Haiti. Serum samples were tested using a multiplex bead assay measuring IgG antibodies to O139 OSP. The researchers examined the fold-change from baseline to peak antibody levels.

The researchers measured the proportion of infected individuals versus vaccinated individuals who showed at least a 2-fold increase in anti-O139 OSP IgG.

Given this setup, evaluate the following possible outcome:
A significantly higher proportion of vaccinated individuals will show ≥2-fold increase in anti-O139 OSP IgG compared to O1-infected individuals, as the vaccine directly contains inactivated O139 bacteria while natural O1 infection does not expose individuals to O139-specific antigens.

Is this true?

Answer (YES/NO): NO